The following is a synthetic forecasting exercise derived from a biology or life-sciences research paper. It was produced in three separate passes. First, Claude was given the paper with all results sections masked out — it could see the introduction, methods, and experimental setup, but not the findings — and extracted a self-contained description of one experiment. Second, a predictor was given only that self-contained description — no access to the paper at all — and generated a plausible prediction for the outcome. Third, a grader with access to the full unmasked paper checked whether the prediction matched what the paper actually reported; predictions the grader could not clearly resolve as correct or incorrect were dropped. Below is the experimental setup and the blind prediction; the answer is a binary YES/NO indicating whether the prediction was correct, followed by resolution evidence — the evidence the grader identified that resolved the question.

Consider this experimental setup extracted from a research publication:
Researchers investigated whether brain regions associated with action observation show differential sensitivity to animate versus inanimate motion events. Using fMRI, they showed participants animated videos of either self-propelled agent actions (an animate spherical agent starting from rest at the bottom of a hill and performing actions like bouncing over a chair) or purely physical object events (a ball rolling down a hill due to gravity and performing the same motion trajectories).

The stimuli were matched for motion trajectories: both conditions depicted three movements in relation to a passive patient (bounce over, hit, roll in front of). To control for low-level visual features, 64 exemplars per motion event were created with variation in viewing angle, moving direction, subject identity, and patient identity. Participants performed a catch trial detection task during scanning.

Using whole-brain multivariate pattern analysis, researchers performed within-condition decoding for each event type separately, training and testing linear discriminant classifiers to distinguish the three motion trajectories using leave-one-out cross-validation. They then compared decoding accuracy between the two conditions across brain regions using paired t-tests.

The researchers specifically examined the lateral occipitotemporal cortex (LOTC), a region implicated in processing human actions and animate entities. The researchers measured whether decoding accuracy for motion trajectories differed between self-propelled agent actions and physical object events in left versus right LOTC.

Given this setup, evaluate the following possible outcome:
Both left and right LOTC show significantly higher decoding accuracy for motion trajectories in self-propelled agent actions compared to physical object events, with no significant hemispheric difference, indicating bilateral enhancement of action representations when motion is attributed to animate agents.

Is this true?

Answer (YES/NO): NO